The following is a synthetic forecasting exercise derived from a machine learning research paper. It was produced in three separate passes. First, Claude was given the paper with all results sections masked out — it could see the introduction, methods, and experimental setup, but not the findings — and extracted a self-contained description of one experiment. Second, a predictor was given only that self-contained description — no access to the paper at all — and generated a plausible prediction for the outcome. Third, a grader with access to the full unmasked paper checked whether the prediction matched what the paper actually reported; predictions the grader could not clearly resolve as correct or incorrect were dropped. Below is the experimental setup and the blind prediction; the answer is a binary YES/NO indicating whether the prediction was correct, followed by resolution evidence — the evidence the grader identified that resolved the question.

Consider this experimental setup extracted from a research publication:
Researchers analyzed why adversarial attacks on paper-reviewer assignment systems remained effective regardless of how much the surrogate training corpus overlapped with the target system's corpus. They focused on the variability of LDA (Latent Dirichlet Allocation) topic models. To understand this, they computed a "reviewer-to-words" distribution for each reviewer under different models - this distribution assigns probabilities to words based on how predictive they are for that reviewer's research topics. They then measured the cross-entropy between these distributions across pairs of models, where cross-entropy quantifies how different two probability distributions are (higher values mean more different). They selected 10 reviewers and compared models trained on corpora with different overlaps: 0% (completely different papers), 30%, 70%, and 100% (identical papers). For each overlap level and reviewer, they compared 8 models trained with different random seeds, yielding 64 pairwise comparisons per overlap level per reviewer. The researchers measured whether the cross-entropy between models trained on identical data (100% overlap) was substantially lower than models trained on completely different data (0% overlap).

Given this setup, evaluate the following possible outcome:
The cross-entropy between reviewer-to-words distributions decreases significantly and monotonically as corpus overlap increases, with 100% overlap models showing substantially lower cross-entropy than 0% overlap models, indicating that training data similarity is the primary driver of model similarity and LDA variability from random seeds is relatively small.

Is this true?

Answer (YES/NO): NO